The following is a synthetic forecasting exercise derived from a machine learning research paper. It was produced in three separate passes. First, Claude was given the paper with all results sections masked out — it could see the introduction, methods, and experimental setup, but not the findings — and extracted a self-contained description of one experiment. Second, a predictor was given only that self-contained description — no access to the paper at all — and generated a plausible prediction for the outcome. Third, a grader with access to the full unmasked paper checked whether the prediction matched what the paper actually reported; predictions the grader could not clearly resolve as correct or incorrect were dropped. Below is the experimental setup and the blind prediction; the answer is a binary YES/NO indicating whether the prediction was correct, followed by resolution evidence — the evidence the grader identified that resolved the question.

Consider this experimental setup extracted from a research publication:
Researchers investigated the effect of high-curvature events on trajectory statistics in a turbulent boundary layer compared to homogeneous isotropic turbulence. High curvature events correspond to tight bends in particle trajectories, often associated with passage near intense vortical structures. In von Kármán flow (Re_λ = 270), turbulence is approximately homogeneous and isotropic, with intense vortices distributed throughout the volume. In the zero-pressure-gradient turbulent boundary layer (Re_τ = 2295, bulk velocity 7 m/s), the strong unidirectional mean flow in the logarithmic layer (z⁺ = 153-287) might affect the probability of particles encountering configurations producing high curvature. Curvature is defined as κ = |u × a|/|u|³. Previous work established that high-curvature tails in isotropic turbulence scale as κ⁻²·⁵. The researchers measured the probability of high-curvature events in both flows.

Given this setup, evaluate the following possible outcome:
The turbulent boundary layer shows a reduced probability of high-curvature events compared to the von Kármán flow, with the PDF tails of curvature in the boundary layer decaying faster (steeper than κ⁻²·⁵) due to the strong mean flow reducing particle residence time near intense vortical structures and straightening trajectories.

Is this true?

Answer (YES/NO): NO